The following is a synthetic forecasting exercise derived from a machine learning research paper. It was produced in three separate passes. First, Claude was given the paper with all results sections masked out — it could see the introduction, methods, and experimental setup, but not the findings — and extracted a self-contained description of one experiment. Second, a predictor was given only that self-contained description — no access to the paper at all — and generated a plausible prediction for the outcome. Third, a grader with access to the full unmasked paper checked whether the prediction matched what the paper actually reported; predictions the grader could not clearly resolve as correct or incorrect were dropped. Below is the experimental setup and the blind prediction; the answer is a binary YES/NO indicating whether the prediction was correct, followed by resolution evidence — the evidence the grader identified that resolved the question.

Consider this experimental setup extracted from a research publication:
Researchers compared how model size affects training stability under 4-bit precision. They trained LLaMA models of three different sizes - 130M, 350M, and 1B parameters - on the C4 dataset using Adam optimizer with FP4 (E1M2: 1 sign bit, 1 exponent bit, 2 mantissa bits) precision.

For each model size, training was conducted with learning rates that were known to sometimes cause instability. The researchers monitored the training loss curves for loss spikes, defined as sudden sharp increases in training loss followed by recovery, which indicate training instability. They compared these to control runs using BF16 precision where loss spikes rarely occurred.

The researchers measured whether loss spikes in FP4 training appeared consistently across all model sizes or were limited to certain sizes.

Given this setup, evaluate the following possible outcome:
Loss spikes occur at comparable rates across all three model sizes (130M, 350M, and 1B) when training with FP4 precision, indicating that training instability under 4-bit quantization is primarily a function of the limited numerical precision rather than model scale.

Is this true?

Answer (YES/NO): NO